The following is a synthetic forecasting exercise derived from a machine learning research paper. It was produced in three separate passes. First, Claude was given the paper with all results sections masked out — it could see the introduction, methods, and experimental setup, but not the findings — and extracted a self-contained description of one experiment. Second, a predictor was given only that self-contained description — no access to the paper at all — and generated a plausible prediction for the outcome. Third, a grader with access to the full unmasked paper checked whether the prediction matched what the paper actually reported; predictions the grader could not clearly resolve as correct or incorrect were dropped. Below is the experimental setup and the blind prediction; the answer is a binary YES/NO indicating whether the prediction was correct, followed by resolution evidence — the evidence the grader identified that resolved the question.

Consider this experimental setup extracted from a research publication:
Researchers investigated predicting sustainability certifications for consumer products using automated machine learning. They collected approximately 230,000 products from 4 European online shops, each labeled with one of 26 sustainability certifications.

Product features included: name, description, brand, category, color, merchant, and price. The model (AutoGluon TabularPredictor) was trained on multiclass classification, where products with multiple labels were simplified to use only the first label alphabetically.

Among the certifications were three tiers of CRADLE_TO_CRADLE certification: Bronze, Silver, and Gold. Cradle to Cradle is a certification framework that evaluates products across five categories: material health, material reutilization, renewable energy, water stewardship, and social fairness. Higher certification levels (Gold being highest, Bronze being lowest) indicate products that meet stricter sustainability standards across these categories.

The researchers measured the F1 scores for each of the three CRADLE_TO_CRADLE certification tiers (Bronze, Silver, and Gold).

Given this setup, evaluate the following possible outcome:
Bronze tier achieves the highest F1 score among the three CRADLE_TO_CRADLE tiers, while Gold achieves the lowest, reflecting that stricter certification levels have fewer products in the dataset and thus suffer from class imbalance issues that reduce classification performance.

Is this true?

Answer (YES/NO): NO